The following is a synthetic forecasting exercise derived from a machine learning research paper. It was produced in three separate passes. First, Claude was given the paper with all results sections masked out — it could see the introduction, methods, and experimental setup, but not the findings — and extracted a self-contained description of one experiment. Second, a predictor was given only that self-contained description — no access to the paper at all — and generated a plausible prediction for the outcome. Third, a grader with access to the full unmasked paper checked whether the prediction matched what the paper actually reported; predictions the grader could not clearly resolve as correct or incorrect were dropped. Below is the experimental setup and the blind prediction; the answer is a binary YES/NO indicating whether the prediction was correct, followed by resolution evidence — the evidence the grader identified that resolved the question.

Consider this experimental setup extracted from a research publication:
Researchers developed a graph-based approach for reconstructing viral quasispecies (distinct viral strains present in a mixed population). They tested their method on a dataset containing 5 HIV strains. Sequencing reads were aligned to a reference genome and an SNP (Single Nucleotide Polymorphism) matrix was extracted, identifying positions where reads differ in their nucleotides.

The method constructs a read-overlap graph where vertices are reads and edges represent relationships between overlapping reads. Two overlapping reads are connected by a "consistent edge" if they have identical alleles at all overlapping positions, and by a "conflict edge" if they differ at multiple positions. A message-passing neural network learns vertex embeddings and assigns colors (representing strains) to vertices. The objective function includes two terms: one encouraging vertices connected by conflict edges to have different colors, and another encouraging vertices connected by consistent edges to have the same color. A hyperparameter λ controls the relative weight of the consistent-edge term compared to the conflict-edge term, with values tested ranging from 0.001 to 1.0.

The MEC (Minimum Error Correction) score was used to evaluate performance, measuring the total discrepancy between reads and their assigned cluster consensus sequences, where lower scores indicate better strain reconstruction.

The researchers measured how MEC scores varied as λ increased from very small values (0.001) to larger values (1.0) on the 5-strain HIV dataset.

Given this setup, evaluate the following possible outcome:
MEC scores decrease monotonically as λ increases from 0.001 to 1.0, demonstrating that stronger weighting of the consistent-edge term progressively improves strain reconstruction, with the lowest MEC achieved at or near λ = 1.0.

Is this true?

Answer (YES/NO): NO